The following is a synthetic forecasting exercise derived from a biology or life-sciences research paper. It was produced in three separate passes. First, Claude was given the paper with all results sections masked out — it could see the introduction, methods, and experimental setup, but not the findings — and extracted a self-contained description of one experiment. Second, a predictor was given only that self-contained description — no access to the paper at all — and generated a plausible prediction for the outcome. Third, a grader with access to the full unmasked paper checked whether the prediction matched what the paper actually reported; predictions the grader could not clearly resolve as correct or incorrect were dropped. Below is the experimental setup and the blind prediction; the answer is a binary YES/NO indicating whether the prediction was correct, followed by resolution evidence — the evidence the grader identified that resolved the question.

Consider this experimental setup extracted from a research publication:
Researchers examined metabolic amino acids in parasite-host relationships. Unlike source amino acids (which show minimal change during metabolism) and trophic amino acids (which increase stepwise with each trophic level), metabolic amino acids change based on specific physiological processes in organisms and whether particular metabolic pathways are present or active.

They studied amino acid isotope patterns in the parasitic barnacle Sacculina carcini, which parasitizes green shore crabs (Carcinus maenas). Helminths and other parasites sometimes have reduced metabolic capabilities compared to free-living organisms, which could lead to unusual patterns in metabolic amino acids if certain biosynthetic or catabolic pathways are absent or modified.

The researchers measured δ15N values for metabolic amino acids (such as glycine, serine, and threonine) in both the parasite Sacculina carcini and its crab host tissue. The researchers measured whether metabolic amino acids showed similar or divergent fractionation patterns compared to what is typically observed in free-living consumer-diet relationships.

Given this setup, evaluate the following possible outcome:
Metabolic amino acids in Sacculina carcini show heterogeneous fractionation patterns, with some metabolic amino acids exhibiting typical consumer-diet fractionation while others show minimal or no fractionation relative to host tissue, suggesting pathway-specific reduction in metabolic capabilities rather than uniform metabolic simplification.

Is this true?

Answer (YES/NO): NO